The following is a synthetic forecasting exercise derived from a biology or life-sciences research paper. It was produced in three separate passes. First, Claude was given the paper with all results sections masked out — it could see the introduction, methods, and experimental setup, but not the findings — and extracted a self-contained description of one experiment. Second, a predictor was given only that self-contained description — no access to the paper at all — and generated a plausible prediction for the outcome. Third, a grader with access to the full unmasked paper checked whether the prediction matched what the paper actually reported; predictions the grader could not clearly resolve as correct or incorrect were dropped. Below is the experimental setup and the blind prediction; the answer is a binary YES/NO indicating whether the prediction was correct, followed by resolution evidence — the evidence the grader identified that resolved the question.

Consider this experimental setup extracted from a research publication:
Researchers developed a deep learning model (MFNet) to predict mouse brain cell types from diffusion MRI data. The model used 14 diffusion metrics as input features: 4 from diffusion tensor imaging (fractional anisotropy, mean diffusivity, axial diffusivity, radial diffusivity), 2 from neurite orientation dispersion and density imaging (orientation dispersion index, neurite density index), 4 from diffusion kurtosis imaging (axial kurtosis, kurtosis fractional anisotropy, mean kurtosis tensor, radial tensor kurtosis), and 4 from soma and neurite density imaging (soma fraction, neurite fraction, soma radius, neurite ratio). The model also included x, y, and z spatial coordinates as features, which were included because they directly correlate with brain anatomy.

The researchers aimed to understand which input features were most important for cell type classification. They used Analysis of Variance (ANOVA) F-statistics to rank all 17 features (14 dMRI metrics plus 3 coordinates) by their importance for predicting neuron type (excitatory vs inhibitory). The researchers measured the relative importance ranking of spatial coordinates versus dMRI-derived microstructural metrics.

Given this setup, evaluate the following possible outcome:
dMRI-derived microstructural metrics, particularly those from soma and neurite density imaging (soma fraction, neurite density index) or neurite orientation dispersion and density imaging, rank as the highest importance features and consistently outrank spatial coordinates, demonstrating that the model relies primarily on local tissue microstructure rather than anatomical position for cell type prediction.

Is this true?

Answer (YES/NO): YES